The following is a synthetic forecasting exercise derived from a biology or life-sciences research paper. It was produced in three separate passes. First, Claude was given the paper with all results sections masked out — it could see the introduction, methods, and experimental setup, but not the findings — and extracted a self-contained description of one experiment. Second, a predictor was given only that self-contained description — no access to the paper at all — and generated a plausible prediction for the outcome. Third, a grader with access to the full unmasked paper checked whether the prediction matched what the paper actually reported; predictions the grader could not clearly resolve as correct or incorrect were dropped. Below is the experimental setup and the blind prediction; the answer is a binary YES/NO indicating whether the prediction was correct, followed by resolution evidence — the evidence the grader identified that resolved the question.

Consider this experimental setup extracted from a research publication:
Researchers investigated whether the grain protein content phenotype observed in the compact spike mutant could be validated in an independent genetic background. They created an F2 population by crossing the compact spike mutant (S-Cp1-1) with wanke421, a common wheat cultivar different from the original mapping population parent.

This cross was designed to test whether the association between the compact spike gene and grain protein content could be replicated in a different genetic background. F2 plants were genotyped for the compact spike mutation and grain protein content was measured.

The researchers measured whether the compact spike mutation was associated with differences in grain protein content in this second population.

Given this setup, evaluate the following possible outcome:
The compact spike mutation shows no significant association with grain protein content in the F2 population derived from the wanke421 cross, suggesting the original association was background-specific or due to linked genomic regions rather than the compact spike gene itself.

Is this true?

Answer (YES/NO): NO